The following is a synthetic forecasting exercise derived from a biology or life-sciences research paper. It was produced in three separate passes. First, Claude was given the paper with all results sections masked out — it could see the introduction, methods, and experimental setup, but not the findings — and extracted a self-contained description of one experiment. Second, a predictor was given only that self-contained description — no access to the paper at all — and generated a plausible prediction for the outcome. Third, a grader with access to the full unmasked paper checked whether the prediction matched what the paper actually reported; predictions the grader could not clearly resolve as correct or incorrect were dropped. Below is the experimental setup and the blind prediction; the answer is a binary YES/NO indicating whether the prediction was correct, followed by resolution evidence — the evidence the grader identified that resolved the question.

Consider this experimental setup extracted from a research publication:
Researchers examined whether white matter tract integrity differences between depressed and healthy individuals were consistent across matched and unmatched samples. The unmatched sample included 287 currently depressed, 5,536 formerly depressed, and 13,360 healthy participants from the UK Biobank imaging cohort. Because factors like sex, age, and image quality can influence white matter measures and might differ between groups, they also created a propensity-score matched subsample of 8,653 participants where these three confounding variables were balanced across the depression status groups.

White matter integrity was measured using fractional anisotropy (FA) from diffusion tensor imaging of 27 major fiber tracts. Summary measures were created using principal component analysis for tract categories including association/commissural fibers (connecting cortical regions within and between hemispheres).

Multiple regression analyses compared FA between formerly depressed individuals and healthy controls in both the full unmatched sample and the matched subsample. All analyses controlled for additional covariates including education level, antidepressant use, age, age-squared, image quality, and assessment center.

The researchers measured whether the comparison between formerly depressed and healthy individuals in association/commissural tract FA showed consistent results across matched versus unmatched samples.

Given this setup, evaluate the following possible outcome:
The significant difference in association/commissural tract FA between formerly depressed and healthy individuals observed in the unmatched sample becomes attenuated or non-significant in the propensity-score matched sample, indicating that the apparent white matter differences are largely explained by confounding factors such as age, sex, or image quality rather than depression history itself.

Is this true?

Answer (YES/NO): NO